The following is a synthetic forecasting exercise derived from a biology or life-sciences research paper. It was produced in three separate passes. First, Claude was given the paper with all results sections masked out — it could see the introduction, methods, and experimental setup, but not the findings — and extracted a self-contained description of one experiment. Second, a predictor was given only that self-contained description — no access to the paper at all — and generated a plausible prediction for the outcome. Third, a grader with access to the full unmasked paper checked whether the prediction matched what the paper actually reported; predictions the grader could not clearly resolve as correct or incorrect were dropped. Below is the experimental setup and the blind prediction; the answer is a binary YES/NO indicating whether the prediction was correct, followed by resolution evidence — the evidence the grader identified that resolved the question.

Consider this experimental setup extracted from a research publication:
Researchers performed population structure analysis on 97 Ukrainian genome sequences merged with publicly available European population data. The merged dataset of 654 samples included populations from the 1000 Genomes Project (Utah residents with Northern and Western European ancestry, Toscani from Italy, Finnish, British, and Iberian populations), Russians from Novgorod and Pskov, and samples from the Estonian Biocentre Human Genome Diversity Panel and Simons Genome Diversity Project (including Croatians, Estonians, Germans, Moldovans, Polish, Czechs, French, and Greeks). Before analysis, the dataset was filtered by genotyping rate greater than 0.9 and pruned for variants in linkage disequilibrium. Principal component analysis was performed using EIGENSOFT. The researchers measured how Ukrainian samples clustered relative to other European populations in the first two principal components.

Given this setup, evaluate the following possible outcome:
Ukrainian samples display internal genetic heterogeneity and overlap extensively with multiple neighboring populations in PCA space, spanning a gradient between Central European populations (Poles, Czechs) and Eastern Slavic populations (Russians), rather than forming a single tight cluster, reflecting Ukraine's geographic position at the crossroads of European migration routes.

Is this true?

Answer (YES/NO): NO